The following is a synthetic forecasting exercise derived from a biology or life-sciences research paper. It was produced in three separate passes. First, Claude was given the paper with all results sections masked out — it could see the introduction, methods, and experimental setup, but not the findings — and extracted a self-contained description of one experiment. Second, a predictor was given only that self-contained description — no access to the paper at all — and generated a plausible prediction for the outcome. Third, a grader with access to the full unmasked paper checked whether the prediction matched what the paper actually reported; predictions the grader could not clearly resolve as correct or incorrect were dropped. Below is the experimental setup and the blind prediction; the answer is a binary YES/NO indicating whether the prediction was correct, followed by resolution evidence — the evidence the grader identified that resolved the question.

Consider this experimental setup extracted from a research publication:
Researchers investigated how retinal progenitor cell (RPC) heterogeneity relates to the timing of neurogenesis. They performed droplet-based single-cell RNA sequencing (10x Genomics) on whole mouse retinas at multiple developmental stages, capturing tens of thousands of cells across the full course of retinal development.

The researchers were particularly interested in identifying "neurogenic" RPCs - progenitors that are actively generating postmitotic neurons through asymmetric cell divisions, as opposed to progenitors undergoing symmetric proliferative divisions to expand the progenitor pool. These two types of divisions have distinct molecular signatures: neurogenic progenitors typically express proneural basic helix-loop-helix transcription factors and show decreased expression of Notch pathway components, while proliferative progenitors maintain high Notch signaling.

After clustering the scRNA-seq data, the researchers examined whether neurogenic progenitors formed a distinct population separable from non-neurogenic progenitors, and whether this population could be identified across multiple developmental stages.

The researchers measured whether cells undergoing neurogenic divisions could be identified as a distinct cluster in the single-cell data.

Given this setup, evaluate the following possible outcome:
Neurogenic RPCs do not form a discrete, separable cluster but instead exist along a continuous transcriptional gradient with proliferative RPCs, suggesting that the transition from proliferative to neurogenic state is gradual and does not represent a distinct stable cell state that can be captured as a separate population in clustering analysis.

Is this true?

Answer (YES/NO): NO